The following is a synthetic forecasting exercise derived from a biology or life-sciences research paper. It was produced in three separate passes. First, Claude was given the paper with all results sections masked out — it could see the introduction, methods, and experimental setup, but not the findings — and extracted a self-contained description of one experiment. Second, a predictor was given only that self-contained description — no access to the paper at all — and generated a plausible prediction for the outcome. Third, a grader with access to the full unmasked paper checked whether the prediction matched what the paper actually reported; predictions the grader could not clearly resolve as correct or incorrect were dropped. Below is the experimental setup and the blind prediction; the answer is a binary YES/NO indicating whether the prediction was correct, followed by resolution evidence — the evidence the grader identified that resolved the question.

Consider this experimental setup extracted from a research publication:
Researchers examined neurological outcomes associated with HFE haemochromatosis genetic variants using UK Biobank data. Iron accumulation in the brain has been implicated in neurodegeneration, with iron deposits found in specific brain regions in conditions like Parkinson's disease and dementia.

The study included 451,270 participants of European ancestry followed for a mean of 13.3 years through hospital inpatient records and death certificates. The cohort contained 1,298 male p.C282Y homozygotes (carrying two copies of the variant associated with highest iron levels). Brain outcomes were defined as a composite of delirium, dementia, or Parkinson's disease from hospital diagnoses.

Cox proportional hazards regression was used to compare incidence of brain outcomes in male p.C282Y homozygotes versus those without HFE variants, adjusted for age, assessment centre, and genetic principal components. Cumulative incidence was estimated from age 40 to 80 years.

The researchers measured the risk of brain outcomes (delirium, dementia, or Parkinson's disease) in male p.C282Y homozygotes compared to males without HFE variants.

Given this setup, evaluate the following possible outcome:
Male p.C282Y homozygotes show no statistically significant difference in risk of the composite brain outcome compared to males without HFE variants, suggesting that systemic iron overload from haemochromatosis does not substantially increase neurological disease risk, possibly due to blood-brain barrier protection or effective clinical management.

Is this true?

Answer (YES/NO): NO